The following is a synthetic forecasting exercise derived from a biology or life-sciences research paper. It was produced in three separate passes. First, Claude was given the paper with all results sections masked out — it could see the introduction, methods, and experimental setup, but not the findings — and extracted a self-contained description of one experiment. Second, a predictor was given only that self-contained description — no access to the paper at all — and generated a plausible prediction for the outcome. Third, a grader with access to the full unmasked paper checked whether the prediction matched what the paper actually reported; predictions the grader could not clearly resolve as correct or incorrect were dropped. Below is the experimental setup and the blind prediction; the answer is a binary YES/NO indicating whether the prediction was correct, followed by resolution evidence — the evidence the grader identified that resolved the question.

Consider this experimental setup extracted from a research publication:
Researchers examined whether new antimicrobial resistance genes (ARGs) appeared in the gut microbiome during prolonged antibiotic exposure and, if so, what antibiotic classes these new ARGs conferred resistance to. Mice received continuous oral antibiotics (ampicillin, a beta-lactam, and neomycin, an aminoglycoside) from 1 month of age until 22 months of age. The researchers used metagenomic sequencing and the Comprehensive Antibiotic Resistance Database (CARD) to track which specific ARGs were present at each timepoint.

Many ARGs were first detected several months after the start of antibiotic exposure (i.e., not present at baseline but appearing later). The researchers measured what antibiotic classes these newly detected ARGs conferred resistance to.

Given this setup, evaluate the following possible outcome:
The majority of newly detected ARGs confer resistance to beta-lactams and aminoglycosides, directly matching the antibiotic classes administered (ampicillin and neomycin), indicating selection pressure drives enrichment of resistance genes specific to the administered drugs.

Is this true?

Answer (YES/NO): NO